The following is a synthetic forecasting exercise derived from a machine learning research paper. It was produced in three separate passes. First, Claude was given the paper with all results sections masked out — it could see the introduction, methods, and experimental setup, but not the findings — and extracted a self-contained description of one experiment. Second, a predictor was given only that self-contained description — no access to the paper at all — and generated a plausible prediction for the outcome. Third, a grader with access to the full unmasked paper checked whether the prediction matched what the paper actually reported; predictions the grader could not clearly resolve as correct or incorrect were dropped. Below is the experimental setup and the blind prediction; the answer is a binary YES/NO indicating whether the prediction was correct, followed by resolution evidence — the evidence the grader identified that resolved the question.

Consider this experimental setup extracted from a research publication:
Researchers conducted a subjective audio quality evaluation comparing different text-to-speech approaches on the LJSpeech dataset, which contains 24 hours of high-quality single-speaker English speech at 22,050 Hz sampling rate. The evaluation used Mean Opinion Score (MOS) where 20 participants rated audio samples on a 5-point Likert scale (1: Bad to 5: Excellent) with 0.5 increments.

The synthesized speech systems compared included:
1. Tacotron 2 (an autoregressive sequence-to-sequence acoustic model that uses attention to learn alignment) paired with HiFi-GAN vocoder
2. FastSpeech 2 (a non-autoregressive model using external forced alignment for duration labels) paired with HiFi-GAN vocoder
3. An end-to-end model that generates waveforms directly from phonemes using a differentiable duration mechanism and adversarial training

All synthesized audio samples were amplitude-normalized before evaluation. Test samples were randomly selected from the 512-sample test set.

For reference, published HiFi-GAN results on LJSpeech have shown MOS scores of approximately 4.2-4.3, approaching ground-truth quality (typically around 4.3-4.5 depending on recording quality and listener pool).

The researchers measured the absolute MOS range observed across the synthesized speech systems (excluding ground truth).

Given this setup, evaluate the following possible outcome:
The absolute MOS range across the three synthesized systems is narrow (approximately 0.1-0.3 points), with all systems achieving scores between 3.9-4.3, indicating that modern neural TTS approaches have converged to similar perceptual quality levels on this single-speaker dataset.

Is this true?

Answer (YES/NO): NO